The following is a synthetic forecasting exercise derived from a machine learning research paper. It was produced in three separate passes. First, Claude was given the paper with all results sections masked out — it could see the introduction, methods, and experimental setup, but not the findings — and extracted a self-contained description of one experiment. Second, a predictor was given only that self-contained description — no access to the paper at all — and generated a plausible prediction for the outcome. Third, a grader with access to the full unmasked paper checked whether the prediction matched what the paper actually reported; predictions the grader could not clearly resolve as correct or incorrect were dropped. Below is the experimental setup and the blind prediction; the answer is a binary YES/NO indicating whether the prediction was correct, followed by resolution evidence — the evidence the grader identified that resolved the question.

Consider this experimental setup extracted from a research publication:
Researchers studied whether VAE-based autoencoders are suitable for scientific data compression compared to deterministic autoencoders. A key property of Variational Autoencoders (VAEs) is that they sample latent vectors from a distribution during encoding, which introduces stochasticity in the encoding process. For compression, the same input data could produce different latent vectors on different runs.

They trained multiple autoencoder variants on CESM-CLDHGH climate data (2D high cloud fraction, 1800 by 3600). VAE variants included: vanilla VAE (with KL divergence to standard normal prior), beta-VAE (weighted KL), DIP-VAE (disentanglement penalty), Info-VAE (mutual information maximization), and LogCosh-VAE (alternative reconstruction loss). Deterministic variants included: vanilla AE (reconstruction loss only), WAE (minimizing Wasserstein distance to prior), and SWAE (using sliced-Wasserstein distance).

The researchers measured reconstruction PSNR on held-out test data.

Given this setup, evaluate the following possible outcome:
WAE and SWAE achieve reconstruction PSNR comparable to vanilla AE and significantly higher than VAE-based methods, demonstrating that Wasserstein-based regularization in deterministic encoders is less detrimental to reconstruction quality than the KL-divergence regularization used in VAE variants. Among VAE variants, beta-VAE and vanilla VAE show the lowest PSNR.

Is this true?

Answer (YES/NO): NO